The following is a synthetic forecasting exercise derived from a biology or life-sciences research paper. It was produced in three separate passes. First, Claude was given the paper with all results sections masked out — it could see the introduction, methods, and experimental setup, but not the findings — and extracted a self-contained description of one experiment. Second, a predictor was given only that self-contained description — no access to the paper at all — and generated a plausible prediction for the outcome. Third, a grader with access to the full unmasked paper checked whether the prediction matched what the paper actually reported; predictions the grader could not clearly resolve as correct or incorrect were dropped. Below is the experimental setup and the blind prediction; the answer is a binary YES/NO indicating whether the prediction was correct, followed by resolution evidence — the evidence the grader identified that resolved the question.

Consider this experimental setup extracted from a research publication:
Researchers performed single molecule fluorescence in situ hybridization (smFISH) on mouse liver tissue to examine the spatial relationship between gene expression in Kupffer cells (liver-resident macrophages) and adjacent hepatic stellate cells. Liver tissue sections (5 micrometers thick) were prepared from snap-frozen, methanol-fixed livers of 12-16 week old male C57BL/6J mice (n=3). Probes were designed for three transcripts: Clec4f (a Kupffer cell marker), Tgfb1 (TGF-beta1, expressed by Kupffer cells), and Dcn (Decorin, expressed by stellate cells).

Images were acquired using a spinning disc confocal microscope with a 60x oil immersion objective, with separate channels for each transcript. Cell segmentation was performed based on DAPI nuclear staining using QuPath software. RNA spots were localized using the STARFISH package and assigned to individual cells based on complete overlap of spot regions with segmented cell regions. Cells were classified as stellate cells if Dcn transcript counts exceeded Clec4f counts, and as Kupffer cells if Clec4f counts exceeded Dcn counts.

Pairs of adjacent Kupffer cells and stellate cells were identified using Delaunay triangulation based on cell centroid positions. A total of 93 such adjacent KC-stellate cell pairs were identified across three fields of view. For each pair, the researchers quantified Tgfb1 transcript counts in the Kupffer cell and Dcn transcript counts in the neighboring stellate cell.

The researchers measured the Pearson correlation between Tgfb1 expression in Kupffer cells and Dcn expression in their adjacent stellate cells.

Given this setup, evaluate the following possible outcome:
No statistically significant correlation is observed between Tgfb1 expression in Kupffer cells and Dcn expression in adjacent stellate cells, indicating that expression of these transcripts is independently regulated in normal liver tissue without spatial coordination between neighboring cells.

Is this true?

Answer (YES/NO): NO